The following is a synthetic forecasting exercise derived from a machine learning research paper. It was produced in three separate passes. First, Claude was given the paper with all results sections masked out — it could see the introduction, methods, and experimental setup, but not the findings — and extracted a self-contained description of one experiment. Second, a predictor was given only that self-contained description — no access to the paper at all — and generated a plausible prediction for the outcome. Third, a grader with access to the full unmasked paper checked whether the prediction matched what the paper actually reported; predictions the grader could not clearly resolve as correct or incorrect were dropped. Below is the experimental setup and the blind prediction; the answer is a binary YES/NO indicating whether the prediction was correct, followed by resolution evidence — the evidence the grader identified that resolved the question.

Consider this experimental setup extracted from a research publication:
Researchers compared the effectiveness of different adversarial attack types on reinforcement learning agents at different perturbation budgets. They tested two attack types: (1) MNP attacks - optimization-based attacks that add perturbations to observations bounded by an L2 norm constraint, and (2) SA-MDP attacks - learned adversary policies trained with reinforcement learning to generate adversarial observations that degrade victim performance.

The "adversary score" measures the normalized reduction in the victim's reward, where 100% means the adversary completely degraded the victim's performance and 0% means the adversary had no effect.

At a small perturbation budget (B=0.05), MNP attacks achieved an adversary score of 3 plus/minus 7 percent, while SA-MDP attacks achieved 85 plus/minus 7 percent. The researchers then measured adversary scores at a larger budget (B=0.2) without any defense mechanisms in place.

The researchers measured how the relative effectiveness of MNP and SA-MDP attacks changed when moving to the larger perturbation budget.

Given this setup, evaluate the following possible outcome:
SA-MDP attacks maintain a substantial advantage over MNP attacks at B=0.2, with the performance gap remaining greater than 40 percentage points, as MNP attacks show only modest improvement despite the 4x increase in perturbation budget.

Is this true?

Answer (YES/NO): NO